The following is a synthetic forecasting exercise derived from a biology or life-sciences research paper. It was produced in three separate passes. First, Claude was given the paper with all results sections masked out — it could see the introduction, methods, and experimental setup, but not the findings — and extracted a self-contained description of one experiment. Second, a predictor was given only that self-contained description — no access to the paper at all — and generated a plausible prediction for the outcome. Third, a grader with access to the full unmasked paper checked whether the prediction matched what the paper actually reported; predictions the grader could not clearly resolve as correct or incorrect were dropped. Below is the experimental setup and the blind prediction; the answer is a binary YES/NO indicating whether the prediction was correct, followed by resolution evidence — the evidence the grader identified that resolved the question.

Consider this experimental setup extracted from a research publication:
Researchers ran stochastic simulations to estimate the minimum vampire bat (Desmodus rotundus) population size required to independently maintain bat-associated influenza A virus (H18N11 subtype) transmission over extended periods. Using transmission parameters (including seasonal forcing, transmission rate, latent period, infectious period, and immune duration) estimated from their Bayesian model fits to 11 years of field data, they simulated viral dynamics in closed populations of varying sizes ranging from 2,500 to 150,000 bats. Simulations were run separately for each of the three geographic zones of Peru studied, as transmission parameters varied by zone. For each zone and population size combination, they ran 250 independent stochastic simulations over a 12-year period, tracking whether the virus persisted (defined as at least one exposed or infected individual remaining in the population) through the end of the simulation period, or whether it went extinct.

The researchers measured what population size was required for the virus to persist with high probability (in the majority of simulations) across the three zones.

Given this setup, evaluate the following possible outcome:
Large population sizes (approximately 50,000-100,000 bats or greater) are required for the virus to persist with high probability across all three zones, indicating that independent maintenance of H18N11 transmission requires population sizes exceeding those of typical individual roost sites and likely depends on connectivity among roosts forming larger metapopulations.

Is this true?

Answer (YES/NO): NO